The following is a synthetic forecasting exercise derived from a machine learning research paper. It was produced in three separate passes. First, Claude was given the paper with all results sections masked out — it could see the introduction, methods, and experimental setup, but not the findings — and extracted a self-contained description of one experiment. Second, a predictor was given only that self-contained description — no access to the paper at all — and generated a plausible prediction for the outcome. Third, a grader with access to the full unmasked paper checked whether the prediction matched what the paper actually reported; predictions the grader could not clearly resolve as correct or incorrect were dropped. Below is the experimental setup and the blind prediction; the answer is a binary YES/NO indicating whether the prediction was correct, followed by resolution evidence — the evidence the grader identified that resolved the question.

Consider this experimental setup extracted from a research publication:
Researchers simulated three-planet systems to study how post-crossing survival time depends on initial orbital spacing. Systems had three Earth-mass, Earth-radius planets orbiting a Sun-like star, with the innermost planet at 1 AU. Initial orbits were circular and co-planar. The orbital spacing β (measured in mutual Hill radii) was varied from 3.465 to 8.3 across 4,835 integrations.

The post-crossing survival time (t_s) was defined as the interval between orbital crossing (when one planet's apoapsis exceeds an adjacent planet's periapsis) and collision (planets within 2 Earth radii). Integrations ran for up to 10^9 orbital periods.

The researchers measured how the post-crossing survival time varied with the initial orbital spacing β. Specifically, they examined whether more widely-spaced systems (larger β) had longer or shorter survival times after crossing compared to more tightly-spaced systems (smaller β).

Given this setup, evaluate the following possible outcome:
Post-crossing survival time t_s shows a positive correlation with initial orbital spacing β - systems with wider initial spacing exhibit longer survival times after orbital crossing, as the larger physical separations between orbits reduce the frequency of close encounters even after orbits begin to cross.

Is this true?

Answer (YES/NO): YES